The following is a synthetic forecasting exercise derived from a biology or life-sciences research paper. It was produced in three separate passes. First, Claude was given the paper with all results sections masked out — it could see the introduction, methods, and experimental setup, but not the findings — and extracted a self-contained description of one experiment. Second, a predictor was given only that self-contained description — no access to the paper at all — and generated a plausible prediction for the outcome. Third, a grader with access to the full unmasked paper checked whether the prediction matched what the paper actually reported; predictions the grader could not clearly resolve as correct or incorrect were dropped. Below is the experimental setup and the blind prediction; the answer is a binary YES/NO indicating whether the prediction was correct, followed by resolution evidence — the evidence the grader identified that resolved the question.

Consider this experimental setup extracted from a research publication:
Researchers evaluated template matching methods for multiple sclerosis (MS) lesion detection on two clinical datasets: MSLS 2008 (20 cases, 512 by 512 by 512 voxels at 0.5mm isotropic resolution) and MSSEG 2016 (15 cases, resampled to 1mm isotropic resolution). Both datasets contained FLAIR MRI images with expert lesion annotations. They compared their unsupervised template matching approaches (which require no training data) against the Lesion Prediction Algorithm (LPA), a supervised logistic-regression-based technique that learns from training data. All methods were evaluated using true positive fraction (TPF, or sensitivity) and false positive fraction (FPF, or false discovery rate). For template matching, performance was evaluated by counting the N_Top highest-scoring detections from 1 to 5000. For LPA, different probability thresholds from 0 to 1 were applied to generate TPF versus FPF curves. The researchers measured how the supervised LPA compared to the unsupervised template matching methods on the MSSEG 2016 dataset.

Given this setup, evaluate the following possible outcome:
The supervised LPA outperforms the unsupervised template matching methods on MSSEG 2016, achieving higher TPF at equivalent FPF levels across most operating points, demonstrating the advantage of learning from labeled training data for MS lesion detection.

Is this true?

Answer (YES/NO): YES